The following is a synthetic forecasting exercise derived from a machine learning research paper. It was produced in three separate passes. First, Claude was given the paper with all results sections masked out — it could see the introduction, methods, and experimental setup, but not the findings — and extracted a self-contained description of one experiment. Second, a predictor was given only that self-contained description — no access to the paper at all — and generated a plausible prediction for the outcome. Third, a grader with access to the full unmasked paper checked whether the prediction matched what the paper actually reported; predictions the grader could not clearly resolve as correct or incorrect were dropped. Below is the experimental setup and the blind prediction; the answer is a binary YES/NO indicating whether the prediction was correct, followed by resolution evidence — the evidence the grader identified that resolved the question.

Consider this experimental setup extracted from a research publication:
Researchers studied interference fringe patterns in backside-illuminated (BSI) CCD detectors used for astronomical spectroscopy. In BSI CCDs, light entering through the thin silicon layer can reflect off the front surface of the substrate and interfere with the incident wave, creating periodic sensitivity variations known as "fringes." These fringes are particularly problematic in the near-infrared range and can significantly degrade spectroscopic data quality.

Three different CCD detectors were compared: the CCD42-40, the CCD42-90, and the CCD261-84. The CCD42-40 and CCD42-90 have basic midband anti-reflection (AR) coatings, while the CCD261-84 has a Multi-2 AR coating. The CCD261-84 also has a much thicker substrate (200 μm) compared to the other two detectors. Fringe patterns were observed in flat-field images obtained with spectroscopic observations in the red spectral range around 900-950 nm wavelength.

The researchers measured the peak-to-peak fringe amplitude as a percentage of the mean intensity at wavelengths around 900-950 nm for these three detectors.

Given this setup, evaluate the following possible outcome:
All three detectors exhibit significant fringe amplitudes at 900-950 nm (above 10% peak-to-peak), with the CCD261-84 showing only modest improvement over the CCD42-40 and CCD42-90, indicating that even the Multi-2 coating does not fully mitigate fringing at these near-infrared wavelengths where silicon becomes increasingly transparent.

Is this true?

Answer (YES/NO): NO